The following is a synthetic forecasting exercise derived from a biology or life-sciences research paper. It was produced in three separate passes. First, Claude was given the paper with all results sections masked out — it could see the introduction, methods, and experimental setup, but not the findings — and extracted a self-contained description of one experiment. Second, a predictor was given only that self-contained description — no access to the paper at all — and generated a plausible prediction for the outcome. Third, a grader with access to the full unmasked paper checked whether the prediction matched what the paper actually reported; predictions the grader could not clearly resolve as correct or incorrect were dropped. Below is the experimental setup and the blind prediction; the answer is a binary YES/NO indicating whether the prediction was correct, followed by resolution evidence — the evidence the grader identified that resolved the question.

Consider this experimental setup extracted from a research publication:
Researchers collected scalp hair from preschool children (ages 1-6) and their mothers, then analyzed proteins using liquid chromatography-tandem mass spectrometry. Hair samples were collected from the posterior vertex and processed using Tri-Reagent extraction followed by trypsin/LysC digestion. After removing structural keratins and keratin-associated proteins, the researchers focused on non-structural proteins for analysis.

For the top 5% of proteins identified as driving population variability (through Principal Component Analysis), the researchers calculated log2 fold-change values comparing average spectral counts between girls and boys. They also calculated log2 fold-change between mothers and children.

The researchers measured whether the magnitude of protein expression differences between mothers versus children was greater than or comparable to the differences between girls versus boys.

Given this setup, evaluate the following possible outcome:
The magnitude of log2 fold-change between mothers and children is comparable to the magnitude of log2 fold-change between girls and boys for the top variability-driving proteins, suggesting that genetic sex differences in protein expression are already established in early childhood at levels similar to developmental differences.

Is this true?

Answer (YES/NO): NO